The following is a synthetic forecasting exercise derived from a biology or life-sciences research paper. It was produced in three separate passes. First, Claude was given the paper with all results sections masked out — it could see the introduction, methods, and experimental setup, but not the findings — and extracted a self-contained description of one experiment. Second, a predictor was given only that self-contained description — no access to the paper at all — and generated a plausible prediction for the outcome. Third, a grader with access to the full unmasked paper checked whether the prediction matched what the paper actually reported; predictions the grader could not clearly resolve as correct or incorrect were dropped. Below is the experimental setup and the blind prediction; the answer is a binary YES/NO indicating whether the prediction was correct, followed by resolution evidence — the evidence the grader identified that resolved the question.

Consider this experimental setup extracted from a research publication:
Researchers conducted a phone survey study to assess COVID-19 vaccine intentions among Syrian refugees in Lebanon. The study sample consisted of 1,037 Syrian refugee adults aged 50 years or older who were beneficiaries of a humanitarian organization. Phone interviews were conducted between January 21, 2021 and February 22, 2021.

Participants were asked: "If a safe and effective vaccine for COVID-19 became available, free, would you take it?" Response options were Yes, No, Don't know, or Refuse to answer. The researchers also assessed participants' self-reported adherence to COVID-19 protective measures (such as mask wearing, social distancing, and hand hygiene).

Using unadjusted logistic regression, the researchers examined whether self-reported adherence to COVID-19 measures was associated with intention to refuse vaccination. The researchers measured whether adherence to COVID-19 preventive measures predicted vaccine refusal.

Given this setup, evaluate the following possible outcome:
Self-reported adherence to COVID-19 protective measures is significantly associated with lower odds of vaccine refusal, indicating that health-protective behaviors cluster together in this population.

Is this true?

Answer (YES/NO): NO